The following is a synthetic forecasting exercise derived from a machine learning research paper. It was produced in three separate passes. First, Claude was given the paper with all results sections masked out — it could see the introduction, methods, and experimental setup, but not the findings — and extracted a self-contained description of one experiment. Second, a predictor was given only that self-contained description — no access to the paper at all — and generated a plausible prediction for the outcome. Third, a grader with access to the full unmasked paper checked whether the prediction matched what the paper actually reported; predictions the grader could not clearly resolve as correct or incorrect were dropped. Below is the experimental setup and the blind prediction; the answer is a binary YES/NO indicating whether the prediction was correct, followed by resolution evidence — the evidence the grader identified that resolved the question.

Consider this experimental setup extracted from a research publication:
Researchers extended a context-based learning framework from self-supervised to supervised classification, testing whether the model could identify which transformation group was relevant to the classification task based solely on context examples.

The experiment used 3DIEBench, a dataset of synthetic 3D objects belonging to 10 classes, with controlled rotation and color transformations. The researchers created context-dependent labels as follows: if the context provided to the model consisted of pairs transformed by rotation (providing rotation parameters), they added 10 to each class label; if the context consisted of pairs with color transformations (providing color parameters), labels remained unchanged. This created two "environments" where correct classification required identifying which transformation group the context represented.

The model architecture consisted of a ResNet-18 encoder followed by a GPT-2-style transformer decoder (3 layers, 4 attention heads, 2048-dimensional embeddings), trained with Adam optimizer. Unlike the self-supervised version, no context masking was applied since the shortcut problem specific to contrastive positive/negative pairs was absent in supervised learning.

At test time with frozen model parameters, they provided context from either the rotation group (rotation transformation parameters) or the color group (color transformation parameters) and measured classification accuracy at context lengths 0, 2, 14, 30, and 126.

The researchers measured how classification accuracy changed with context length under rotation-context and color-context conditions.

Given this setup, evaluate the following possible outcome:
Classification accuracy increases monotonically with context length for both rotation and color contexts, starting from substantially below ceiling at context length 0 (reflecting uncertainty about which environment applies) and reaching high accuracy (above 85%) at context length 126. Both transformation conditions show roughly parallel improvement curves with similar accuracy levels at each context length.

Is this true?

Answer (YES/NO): NO